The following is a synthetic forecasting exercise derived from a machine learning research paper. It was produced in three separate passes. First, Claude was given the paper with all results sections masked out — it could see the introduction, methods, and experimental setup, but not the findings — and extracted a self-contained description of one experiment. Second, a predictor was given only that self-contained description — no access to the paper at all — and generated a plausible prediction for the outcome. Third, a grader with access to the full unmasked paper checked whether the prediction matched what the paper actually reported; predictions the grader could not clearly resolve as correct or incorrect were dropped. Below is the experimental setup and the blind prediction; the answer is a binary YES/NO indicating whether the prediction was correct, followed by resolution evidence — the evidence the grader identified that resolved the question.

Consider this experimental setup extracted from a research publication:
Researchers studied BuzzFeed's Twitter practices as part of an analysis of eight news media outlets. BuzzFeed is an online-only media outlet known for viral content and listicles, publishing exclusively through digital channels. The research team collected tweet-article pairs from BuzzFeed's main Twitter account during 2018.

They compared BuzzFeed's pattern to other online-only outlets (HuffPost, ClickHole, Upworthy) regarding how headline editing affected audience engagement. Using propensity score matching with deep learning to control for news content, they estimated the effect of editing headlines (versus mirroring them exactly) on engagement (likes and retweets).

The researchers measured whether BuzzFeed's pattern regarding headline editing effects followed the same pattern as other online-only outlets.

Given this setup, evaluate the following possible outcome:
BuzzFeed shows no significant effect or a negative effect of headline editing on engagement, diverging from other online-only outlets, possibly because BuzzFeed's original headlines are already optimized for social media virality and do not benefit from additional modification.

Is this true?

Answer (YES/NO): NO